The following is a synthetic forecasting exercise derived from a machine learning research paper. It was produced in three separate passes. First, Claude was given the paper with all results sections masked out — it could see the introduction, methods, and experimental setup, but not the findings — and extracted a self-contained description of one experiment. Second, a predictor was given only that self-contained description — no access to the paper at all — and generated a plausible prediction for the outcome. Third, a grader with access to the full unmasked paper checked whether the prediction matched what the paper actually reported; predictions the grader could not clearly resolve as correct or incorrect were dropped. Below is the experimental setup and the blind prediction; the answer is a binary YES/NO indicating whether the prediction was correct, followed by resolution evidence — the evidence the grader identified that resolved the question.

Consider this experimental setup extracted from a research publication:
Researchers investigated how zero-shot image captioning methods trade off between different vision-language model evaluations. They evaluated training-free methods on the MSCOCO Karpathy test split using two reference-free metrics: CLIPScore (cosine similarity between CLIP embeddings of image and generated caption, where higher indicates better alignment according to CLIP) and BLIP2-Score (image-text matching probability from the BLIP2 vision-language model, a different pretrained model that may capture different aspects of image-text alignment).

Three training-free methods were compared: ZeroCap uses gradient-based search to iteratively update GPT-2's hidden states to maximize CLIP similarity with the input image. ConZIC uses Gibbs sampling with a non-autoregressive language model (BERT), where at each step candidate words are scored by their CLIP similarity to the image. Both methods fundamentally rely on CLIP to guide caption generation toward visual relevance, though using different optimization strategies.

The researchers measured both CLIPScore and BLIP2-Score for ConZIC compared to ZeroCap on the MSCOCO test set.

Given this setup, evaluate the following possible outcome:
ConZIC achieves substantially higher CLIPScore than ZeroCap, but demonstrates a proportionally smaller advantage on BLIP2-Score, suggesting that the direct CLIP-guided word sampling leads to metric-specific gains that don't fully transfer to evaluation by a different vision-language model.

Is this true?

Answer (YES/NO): YES